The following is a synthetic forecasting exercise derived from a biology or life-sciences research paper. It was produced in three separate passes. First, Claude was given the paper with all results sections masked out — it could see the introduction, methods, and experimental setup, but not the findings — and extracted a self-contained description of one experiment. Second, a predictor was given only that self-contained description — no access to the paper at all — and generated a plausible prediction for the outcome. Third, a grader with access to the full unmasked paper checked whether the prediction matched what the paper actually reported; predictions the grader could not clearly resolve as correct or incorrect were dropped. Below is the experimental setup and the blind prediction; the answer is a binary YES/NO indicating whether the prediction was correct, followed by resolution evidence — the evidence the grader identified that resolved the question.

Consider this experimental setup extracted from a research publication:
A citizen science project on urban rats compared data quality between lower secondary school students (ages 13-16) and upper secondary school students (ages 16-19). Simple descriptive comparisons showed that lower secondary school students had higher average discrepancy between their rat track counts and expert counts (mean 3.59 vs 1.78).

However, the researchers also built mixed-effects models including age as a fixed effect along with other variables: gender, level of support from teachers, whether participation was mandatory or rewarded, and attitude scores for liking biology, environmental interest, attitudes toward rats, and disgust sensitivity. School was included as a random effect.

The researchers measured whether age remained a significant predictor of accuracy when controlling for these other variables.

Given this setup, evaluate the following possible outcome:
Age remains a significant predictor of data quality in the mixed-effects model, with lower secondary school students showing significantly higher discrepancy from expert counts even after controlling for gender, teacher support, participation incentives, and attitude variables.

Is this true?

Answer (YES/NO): NO